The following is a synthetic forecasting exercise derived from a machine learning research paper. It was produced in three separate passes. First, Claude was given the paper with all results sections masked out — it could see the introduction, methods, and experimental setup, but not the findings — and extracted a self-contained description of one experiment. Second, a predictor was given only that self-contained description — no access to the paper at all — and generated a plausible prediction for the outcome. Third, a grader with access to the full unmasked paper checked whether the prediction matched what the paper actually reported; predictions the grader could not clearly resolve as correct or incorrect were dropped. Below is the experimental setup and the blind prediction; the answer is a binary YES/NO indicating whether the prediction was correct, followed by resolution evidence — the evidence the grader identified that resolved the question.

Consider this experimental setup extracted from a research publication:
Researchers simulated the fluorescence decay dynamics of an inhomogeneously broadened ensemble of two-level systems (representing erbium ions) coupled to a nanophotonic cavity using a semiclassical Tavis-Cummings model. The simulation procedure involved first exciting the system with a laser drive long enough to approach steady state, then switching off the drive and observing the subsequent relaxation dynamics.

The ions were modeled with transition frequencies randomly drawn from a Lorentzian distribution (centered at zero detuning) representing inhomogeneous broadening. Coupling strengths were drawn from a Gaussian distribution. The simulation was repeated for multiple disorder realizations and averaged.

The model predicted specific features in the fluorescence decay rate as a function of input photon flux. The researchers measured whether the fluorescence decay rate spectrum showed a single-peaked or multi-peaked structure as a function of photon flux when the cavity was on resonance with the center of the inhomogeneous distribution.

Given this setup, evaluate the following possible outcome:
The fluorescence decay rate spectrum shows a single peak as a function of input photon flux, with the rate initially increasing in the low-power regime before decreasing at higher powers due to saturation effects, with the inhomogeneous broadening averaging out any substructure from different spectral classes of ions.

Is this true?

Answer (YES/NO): NO